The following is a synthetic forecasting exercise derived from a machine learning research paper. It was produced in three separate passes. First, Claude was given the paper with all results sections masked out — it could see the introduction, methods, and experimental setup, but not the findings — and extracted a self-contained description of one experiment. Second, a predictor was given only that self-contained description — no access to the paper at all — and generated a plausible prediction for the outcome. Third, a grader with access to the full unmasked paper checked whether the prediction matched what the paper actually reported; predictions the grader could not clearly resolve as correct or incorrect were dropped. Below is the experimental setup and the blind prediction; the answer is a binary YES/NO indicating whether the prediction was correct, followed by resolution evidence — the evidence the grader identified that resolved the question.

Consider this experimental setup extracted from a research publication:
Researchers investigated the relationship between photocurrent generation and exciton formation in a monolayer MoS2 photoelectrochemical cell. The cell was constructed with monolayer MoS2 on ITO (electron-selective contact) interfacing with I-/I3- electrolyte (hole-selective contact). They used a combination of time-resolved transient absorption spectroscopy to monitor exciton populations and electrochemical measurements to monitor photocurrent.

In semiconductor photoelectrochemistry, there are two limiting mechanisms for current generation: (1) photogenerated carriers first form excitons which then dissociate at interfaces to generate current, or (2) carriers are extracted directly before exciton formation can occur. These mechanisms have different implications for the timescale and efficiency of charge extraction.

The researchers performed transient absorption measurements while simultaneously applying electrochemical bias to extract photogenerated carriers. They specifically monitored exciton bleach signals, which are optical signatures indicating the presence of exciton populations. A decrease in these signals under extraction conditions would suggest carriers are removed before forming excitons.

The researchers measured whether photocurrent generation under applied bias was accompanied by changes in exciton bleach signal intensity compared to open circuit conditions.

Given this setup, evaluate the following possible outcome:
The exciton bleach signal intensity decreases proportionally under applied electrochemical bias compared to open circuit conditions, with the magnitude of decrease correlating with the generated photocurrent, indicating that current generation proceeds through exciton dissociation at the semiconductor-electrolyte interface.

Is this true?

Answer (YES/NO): NO